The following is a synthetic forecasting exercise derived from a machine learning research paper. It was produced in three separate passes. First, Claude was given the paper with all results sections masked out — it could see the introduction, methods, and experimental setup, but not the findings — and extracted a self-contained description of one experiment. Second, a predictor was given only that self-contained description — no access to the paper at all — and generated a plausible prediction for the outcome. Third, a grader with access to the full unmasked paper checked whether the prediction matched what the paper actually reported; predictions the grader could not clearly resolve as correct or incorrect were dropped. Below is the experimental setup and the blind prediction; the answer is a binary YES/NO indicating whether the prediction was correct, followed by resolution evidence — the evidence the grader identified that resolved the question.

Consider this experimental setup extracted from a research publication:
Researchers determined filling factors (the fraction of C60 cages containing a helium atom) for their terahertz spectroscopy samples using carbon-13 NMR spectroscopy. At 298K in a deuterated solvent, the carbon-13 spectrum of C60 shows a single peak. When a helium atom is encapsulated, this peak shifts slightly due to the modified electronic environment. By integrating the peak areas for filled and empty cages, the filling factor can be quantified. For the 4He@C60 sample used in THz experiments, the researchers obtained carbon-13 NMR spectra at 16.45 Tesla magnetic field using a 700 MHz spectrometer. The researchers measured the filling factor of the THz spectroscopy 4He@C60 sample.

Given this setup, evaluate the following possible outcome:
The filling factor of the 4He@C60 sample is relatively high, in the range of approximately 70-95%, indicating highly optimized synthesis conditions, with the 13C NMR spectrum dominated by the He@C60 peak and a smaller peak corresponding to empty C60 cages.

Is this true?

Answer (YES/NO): YES